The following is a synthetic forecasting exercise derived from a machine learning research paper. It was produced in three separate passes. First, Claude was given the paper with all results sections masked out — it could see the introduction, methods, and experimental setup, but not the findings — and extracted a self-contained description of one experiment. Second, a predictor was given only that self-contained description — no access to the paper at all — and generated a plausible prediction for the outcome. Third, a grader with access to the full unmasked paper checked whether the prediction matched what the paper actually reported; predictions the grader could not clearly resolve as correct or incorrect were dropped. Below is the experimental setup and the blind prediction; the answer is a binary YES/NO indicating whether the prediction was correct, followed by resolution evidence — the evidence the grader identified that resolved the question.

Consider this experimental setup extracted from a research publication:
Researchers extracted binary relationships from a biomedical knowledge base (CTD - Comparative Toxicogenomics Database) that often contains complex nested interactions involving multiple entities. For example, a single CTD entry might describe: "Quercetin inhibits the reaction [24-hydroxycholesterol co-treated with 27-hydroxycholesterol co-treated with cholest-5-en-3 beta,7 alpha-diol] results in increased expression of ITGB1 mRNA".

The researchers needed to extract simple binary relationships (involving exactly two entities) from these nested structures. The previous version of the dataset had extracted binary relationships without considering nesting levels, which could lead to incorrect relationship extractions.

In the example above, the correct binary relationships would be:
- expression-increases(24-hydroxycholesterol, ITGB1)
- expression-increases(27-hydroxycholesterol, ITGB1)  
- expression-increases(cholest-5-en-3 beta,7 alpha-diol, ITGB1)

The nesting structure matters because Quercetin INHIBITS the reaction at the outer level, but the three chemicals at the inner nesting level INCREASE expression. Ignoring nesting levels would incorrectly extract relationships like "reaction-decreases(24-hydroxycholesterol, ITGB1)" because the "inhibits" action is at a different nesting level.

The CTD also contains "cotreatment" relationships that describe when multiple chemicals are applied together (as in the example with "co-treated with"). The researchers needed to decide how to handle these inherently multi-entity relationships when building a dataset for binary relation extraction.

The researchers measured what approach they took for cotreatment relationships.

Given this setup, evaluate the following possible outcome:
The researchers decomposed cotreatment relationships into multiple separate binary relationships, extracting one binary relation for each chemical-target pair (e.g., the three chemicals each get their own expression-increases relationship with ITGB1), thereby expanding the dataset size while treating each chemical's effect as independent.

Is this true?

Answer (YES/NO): NO